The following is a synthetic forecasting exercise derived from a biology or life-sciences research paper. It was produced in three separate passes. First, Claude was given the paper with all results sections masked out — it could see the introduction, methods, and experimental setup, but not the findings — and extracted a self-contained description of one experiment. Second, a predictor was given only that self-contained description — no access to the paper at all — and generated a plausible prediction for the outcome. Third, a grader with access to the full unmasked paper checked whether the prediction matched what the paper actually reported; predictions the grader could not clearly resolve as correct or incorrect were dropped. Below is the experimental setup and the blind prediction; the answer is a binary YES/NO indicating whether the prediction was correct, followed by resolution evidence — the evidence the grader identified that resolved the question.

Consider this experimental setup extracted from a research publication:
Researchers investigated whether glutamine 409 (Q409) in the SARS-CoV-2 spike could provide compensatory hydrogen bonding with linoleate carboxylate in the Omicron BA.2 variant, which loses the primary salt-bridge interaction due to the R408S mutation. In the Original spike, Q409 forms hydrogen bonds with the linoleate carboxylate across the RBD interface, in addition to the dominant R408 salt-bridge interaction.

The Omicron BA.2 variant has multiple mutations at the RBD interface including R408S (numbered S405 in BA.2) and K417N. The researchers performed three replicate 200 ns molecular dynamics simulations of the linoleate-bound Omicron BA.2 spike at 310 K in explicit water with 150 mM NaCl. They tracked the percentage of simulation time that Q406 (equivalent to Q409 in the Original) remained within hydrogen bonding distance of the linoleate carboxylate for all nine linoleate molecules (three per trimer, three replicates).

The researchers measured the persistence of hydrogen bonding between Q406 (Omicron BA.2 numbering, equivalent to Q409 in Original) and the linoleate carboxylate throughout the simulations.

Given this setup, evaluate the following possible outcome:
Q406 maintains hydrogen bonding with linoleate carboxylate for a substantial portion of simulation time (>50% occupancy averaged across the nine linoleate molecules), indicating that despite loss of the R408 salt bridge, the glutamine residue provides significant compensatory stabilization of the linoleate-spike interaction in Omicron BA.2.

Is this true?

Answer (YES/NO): YES